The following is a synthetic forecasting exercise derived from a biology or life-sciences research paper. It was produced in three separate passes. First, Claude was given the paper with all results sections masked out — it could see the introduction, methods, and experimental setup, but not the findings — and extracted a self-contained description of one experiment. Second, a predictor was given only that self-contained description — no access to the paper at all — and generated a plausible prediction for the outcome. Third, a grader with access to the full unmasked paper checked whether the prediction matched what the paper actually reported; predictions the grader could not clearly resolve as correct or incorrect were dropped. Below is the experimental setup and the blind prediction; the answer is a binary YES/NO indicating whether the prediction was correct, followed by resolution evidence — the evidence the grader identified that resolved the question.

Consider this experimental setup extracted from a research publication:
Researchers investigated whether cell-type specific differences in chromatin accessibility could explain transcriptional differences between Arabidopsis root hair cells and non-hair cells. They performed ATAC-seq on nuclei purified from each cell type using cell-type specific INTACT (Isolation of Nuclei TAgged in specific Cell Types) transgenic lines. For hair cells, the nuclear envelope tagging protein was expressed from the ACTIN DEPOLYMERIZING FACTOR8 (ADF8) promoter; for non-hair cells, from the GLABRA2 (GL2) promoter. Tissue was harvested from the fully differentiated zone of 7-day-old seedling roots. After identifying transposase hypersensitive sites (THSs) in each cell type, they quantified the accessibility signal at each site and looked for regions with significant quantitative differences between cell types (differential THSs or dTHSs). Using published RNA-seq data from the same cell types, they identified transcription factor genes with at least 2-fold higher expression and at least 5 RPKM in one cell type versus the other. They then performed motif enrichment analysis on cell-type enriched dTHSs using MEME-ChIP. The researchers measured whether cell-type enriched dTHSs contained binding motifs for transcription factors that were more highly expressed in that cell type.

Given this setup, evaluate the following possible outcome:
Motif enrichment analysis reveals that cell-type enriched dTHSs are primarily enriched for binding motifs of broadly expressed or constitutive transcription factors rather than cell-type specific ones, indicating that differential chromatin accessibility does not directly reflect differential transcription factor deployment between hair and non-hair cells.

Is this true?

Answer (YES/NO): NO